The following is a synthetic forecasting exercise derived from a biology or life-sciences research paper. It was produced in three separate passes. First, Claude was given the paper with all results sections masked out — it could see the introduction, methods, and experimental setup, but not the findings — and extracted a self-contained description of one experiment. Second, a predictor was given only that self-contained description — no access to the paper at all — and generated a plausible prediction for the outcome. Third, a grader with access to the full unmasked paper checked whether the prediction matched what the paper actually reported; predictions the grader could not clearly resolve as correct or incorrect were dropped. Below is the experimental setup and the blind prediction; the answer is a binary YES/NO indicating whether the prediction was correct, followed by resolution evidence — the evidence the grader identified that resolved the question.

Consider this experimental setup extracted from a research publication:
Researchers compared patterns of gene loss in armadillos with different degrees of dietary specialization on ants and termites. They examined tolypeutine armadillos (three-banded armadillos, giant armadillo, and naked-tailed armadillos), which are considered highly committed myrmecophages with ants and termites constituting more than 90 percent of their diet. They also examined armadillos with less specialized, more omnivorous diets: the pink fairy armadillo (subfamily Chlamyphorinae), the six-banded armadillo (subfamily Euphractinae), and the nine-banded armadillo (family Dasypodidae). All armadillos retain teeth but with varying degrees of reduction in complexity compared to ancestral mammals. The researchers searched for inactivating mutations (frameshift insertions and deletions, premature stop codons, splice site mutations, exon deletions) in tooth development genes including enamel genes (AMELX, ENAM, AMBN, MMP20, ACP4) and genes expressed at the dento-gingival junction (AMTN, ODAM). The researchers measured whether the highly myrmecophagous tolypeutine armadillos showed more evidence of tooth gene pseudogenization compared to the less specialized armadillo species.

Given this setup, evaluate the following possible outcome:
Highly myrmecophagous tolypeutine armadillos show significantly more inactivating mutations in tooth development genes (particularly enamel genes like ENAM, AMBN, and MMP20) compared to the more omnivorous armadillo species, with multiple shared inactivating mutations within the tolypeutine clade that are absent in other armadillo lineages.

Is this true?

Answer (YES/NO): NO